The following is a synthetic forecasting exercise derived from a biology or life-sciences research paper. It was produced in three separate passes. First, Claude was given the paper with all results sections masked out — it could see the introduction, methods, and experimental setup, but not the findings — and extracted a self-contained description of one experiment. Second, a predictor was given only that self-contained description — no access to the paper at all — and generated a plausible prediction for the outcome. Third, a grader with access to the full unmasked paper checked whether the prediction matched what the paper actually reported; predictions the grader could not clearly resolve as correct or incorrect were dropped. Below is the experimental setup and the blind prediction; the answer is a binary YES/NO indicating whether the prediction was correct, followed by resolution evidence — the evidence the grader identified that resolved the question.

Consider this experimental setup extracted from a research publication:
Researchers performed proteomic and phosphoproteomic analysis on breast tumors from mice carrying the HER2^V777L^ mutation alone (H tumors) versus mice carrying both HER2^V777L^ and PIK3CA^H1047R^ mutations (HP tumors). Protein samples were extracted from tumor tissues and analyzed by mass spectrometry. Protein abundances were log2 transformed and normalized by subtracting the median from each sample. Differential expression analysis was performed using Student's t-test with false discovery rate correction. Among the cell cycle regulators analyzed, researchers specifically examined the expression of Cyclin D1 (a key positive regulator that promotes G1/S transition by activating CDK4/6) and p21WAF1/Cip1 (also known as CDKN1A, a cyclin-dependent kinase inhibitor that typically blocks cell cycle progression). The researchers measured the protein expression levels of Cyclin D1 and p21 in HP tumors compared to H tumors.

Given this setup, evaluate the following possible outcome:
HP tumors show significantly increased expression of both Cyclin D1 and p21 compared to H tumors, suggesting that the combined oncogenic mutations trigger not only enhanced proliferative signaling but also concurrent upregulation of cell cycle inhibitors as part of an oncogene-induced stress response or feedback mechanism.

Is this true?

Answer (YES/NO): YES